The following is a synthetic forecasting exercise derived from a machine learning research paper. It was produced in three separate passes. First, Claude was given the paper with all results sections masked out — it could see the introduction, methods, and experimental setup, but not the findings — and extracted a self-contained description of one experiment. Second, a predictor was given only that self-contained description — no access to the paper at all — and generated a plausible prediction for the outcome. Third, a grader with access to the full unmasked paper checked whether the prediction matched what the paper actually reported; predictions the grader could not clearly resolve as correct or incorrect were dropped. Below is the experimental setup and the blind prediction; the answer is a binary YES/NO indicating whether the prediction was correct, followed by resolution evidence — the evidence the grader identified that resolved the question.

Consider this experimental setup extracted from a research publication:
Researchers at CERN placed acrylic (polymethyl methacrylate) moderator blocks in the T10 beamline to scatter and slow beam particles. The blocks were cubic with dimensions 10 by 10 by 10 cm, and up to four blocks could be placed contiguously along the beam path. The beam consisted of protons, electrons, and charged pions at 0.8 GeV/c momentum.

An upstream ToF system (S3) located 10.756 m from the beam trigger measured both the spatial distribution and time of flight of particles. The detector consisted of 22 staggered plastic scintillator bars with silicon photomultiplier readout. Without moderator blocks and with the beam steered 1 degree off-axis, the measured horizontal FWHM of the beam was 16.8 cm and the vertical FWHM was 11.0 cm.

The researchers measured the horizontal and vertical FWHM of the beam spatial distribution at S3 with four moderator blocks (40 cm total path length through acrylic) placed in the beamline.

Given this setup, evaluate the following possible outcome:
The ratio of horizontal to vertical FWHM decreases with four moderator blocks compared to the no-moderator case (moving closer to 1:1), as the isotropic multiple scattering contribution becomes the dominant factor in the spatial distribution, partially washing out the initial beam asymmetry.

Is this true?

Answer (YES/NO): YES